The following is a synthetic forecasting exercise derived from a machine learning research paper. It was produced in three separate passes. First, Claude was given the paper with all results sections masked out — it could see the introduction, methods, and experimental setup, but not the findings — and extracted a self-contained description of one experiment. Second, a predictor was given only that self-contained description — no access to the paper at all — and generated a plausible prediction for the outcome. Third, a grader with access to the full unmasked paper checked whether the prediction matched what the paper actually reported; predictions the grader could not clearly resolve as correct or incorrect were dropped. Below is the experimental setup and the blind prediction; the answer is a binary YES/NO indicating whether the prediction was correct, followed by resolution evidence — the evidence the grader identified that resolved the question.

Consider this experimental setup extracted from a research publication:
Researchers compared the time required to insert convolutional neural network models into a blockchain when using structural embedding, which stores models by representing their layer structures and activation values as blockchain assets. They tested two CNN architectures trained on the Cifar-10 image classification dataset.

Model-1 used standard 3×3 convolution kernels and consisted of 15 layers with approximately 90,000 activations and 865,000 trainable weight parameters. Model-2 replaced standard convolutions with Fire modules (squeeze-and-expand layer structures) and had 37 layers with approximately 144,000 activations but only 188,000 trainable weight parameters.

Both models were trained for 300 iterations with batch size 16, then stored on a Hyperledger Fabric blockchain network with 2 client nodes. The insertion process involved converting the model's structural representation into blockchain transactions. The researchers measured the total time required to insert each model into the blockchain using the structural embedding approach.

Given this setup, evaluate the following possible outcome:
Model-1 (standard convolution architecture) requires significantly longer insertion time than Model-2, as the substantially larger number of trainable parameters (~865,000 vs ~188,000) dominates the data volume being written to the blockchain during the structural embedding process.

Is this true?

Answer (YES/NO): NO